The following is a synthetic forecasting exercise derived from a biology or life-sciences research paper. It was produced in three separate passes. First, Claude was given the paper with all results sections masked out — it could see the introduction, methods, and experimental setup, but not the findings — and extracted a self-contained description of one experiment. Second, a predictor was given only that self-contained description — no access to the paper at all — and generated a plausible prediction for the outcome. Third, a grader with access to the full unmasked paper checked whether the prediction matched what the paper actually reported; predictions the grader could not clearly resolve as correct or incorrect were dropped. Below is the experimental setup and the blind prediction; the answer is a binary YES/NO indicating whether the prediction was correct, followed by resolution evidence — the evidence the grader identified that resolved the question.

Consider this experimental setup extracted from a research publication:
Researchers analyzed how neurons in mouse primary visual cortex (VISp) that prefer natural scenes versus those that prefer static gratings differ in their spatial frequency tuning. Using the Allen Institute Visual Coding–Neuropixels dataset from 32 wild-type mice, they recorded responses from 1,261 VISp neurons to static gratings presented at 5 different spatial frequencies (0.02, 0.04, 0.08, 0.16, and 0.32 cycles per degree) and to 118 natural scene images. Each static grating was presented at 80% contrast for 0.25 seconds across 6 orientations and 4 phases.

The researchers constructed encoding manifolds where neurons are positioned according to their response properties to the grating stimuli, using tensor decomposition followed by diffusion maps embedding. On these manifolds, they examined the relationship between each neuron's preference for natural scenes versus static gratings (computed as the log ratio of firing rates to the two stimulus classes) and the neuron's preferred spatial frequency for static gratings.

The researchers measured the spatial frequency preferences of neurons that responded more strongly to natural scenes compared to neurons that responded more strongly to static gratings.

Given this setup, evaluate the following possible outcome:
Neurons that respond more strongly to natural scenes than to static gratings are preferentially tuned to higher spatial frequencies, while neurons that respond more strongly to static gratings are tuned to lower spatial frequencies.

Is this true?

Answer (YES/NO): NO